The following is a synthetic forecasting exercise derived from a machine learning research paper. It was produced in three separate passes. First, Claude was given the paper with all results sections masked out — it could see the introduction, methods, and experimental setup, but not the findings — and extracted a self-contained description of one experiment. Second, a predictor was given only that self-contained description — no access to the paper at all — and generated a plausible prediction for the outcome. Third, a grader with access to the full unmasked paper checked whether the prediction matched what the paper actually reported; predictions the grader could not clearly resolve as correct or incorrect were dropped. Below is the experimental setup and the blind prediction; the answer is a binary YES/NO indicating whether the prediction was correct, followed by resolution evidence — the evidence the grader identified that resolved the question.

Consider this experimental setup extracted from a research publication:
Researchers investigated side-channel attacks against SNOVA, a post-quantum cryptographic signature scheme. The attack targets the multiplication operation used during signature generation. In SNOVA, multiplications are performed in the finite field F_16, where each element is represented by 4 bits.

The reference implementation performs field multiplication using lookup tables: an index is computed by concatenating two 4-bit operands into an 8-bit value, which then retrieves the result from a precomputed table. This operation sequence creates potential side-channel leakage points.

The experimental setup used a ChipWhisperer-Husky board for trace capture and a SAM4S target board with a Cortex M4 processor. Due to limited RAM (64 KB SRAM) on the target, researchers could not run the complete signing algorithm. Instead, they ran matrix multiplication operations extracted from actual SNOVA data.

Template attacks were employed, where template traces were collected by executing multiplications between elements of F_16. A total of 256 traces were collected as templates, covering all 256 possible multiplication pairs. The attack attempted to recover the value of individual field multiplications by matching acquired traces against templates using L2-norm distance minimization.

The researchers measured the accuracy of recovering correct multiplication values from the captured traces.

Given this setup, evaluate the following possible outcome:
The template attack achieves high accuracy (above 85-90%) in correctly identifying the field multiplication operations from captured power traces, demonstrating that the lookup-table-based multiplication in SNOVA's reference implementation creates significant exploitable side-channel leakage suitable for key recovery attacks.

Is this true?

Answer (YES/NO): NO